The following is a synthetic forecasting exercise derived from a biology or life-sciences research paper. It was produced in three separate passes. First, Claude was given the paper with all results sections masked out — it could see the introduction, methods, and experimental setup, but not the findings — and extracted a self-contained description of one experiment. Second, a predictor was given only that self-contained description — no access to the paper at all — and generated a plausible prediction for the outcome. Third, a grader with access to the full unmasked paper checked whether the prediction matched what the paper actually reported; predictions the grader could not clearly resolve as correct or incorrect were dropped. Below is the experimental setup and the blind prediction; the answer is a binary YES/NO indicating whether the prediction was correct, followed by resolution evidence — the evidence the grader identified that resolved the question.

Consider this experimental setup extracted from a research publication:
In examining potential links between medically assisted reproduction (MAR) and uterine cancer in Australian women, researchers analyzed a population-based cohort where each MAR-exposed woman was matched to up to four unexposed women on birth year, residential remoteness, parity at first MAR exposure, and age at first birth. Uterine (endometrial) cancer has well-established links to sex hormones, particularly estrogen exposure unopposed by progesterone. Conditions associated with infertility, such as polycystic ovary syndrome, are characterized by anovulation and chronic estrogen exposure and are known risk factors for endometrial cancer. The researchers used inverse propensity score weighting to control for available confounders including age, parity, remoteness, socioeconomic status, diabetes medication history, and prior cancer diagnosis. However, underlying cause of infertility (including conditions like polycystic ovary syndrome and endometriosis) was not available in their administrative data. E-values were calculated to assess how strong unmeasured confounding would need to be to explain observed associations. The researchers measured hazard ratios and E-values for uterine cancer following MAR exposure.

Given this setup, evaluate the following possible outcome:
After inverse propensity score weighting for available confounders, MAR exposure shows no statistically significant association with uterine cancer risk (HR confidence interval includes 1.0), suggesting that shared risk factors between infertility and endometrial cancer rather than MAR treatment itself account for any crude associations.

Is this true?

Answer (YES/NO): NO